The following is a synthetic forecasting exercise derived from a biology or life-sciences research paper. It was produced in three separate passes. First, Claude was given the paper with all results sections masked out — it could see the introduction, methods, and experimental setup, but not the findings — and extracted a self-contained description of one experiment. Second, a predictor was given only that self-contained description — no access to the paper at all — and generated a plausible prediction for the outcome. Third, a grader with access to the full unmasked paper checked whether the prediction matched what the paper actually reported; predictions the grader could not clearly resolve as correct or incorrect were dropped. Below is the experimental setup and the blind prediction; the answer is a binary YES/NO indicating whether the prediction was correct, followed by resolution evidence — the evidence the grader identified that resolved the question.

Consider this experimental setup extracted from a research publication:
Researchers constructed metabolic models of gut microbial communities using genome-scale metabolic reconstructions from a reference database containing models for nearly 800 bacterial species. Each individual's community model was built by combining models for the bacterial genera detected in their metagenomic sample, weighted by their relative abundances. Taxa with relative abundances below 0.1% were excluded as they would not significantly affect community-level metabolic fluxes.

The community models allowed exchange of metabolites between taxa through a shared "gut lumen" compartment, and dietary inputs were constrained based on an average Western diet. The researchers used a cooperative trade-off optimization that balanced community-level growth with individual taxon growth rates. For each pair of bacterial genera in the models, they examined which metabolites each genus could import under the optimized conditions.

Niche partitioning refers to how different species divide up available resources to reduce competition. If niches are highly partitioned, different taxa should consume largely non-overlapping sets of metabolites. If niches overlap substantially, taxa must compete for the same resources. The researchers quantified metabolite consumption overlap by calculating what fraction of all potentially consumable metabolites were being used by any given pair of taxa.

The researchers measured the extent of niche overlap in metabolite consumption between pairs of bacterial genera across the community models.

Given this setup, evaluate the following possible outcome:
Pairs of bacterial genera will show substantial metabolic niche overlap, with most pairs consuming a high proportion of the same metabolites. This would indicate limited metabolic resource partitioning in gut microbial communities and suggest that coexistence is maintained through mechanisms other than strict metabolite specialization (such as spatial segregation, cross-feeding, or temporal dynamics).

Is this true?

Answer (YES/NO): NO